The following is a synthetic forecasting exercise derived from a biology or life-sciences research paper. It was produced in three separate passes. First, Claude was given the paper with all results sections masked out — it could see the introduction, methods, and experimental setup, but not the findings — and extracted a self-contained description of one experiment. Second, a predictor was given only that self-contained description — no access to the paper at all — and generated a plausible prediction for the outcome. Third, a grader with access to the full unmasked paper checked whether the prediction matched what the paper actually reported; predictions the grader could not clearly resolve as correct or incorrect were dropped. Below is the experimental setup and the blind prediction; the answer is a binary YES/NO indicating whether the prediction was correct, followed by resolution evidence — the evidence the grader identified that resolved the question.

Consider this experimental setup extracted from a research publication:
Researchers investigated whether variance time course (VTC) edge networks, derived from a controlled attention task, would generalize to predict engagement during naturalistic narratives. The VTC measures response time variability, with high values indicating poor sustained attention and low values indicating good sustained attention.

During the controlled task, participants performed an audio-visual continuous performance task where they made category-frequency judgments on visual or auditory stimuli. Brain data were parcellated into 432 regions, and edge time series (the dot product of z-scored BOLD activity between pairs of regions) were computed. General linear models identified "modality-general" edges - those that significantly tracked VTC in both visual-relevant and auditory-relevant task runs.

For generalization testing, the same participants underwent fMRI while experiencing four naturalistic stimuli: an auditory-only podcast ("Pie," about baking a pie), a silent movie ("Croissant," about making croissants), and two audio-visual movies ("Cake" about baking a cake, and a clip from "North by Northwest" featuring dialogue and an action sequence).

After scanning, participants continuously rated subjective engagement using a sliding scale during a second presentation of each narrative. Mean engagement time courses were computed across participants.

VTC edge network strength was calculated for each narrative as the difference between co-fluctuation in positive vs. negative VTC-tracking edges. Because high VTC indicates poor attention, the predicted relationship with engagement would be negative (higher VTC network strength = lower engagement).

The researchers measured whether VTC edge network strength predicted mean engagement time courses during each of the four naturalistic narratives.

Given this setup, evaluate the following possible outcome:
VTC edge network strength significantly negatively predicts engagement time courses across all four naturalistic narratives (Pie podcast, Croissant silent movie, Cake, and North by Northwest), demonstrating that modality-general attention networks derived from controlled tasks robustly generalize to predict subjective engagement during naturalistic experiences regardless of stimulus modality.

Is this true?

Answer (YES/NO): NO